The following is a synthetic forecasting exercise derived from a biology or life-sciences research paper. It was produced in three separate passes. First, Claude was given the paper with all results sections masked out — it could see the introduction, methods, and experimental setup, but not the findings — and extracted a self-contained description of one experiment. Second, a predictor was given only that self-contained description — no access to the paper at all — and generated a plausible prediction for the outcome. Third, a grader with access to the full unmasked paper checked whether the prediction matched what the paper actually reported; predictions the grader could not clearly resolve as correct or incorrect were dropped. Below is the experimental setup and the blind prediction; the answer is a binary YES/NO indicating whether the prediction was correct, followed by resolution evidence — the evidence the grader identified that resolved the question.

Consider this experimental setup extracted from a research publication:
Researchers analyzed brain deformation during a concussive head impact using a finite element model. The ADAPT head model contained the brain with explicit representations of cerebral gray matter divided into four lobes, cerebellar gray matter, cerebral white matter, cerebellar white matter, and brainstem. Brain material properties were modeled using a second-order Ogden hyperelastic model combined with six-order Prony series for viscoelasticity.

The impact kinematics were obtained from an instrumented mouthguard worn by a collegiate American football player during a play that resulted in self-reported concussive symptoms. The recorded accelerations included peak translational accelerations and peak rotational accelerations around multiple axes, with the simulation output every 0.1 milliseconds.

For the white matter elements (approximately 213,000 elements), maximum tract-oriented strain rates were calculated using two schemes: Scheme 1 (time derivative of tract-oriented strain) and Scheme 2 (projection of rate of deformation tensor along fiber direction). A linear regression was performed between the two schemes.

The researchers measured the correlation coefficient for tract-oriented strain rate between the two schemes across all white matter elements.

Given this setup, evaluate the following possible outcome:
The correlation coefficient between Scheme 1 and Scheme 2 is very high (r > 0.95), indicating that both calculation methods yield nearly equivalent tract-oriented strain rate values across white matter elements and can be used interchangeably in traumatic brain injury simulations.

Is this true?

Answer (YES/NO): NO